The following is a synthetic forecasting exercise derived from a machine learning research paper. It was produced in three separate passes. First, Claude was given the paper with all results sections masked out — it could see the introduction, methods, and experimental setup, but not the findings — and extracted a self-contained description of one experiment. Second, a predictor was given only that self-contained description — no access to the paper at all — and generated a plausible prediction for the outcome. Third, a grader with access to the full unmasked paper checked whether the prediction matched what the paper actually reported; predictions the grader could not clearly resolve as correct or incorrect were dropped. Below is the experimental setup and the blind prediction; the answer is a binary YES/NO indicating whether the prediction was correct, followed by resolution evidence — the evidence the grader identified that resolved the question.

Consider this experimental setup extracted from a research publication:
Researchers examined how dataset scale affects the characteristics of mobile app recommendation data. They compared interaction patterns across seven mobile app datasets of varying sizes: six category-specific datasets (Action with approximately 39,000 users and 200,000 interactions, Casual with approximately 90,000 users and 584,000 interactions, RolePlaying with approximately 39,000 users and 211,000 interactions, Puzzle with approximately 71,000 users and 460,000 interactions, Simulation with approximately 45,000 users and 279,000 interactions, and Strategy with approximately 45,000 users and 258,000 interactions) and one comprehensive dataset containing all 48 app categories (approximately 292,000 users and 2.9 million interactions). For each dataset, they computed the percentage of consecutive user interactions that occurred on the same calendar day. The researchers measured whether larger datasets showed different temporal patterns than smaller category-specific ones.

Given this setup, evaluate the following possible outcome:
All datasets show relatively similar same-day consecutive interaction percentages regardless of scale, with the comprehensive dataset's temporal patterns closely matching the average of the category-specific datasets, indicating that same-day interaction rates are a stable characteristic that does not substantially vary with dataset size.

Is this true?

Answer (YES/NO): NO